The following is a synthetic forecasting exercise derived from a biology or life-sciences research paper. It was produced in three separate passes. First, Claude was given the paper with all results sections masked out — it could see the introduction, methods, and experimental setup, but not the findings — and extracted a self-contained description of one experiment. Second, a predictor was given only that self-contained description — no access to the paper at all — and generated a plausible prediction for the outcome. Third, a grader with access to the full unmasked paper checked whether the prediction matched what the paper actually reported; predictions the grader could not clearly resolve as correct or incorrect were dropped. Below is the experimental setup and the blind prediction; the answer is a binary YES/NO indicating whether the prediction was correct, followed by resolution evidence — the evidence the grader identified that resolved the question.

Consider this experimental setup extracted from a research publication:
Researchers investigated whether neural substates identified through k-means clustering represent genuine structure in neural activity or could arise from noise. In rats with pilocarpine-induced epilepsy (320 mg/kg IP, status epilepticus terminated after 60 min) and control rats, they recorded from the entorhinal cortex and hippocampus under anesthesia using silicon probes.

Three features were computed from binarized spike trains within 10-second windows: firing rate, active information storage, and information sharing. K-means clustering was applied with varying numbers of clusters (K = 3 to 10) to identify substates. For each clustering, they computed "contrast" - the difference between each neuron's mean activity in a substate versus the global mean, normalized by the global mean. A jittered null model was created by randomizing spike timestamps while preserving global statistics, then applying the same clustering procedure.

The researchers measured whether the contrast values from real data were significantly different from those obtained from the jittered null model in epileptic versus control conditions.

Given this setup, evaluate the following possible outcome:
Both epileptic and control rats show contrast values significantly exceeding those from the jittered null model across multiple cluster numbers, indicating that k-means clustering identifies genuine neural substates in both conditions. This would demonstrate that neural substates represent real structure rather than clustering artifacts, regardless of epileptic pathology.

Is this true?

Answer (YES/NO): YES